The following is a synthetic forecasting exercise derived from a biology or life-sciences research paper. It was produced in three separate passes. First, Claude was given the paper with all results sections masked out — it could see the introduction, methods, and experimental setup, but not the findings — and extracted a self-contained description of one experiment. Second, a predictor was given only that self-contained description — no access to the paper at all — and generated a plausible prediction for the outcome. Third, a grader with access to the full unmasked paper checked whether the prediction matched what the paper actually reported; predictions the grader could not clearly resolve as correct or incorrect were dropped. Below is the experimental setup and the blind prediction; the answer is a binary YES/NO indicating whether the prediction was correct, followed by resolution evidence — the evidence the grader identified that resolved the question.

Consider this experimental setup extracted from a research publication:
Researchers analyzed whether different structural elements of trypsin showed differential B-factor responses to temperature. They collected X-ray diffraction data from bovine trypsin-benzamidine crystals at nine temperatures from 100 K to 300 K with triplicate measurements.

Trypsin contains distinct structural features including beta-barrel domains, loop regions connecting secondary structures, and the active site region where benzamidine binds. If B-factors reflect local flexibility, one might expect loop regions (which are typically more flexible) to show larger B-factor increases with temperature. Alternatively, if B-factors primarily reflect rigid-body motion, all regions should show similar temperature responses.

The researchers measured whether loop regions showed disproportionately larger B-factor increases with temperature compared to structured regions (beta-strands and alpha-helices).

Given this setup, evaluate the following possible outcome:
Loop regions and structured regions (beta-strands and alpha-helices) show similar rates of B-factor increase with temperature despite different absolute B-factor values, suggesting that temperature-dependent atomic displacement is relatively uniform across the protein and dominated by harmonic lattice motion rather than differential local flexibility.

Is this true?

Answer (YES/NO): YES